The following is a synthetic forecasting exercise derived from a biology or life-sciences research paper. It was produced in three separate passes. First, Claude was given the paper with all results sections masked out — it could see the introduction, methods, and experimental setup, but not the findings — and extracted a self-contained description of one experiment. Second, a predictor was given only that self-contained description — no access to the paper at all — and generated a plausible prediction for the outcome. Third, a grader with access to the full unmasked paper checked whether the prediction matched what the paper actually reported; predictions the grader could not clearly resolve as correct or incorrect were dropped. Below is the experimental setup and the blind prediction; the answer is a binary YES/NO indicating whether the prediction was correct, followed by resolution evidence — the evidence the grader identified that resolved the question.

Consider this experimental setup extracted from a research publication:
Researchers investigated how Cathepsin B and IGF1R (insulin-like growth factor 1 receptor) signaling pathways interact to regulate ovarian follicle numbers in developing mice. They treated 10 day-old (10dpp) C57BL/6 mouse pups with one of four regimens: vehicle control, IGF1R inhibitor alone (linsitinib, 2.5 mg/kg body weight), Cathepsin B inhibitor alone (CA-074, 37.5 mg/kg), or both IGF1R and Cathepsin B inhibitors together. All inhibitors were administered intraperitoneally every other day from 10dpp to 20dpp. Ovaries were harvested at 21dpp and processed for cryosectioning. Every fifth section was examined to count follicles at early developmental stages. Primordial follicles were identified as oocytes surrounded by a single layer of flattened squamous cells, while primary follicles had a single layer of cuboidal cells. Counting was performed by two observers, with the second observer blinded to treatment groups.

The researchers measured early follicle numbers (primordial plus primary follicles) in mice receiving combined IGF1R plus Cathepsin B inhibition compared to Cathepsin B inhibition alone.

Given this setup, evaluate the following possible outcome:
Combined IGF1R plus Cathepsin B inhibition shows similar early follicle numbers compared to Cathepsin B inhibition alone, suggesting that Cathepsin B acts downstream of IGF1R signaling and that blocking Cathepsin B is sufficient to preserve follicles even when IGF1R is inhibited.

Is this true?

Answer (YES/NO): NO